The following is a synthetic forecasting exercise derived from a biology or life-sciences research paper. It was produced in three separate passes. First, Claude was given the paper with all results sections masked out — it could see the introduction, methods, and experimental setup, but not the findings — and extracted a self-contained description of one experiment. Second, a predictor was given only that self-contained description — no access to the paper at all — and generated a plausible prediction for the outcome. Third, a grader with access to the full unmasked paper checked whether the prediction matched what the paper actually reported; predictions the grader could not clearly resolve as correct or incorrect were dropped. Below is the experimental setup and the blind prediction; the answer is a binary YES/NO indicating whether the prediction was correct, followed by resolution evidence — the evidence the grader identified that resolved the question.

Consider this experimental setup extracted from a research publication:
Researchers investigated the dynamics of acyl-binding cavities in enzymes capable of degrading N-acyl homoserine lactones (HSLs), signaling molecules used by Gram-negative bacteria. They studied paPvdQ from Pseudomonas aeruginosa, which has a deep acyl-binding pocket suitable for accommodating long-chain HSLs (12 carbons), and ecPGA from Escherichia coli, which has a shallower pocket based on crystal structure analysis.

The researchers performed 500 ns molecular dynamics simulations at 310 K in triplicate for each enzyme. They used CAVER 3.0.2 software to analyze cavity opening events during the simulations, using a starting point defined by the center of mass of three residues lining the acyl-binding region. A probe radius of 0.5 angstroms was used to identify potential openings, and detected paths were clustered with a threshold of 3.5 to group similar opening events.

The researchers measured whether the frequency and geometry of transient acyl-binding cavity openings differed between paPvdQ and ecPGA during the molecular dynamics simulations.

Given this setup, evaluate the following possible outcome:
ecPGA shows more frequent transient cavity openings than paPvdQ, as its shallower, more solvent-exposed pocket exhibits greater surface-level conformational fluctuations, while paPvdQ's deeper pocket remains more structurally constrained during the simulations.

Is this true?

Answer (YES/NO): NO